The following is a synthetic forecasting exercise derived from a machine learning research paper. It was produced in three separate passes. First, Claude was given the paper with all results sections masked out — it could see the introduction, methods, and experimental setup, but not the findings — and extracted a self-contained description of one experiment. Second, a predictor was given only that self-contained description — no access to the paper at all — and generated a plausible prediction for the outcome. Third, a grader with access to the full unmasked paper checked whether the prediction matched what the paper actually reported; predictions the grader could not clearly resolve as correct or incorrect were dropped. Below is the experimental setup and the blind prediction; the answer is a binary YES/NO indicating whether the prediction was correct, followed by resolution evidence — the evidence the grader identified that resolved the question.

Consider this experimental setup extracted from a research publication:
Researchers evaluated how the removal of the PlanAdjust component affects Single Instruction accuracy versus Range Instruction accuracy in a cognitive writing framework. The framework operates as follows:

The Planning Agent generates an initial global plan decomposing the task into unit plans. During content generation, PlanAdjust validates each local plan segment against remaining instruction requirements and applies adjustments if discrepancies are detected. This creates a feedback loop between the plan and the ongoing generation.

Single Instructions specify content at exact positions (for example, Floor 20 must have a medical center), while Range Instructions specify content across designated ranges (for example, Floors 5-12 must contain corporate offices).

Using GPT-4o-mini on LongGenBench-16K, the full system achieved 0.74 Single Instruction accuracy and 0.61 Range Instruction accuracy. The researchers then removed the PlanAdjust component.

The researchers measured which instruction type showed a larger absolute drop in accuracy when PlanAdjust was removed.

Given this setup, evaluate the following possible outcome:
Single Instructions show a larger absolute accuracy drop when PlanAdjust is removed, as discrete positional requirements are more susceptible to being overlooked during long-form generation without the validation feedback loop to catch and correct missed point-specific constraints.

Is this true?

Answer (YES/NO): NO